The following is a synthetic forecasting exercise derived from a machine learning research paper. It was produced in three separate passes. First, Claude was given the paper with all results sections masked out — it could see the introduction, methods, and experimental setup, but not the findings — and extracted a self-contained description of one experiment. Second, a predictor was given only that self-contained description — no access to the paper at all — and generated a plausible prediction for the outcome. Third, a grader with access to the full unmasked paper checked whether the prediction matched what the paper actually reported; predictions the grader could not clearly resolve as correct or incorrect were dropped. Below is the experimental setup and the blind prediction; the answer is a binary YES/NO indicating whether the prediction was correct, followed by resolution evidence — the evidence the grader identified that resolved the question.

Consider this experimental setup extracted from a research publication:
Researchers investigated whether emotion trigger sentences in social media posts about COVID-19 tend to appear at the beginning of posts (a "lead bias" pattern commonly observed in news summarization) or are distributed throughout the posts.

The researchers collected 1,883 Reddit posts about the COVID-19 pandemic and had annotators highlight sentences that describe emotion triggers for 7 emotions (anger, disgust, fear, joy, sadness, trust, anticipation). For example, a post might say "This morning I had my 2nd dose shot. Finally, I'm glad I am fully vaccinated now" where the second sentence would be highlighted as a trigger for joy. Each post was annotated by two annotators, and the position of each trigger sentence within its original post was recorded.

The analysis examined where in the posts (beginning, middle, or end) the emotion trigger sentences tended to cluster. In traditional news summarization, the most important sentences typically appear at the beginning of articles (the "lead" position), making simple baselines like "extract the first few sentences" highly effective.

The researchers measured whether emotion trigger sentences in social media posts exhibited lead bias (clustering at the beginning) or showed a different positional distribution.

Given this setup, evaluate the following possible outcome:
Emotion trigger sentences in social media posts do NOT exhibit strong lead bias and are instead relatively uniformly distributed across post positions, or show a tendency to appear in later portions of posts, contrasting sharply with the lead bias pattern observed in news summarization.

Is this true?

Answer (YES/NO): YES